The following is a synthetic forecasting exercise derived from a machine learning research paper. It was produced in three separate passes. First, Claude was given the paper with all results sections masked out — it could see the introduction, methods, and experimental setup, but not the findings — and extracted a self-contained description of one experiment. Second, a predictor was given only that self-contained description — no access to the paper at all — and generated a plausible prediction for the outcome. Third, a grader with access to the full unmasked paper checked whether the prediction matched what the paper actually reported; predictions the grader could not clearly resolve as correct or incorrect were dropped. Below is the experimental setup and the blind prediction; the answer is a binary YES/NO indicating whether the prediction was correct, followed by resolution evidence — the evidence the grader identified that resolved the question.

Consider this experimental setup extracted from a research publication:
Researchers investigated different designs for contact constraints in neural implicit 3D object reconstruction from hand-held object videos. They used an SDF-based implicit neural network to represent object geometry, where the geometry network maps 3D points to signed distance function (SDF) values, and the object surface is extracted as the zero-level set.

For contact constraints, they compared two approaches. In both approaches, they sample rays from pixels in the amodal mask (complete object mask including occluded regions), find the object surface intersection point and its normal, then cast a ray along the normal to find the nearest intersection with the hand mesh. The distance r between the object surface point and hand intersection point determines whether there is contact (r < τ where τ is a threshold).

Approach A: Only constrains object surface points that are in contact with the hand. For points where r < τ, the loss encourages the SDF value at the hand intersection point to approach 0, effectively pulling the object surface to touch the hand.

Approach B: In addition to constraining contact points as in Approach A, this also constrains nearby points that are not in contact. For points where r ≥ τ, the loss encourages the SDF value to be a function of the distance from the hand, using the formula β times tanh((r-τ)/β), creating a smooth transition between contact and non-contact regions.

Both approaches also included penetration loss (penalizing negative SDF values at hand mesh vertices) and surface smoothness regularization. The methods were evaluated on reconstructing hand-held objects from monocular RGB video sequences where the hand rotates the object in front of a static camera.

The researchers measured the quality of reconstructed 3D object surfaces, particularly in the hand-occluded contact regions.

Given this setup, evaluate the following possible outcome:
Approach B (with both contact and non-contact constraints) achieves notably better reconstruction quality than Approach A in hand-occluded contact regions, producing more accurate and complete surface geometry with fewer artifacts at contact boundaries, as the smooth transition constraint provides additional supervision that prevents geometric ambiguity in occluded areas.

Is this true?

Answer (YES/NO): YES